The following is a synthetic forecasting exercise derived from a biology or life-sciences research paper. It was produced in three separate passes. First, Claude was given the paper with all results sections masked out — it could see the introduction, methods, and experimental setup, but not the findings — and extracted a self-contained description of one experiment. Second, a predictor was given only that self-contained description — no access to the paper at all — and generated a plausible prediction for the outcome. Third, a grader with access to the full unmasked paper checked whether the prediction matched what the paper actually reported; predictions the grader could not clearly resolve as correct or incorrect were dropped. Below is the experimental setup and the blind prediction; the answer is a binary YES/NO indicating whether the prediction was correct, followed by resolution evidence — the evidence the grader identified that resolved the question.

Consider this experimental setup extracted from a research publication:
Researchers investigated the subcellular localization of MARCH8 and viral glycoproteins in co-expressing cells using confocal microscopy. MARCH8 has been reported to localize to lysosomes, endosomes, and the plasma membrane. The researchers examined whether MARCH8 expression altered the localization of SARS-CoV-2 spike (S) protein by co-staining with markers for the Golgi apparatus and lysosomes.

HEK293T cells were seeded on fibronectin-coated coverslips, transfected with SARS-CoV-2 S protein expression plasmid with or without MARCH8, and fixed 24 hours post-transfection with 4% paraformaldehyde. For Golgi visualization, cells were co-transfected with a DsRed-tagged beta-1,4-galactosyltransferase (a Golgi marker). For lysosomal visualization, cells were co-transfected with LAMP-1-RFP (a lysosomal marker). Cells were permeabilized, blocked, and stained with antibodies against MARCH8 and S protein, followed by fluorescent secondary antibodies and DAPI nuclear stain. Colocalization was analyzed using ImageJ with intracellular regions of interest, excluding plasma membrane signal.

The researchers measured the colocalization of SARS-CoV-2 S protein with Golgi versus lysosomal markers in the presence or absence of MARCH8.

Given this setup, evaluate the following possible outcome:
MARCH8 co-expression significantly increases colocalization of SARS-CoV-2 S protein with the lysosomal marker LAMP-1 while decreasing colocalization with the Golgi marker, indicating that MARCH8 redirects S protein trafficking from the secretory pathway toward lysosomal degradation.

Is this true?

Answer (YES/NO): NO